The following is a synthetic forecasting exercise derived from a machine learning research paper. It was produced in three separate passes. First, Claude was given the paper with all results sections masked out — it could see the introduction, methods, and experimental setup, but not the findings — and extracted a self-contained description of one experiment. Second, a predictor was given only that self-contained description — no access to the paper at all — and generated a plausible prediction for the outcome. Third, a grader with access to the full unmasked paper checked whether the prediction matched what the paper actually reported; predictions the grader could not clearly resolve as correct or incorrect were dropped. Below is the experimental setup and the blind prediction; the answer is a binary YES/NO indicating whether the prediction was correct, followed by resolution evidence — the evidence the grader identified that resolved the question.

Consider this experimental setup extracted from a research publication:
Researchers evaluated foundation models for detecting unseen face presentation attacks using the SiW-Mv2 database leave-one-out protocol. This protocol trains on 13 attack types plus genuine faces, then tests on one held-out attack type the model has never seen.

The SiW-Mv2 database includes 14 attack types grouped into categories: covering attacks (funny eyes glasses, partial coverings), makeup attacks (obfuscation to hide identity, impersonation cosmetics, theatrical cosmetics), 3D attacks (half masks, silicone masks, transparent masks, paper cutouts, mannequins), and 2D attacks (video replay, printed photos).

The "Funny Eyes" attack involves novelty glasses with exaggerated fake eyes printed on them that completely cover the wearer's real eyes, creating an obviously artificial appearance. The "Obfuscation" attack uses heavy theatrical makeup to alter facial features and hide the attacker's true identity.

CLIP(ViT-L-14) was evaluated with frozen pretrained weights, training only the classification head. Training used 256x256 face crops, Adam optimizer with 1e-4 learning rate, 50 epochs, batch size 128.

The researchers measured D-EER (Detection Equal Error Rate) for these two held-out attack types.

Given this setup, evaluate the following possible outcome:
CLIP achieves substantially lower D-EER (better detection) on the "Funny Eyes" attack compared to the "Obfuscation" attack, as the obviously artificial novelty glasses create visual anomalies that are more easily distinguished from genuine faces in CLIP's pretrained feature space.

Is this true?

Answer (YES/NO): NO